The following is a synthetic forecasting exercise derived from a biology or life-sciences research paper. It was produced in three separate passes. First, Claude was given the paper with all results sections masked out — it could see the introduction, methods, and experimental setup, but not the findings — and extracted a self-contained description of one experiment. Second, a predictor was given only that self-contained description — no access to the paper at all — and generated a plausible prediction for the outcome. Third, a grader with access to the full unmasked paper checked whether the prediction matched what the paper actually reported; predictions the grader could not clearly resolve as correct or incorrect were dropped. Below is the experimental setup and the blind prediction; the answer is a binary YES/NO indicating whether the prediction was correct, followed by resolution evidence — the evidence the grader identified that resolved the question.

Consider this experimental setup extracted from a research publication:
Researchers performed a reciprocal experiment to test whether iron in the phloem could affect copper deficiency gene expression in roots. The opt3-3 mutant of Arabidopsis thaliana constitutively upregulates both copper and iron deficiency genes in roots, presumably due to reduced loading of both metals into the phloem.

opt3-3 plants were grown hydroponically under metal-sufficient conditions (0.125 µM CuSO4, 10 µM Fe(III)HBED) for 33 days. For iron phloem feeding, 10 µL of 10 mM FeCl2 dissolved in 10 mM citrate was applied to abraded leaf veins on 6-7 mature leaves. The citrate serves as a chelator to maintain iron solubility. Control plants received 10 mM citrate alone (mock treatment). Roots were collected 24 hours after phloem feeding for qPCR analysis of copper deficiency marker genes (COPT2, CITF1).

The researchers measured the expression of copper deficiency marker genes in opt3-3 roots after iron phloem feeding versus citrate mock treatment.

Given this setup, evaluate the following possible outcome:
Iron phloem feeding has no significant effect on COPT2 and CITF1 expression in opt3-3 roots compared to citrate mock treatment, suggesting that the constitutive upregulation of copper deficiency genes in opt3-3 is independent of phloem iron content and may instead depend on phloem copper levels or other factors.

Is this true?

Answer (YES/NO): NO